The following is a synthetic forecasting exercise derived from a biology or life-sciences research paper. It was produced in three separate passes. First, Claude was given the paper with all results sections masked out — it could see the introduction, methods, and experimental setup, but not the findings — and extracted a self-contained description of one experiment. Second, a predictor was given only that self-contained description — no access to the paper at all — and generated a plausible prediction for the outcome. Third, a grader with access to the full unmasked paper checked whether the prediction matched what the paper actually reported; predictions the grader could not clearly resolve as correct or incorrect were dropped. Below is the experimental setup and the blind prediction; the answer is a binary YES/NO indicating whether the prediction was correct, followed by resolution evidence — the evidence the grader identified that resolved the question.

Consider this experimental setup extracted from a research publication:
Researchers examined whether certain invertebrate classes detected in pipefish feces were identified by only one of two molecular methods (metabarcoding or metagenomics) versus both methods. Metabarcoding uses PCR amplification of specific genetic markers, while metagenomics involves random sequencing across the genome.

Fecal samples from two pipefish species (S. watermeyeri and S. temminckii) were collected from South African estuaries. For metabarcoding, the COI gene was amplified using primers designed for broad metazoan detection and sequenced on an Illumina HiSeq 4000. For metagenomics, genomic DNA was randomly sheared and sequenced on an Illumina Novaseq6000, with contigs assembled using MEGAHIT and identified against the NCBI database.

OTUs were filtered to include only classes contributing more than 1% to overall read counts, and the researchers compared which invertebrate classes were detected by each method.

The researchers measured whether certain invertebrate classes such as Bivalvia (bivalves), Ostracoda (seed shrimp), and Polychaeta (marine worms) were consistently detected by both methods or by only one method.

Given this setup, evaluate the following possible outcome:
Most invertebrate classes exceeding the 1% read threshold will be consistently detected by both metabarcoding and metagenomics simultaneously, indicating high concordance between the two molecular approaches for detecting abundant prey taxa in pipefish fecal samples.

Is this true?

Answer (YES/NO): YES